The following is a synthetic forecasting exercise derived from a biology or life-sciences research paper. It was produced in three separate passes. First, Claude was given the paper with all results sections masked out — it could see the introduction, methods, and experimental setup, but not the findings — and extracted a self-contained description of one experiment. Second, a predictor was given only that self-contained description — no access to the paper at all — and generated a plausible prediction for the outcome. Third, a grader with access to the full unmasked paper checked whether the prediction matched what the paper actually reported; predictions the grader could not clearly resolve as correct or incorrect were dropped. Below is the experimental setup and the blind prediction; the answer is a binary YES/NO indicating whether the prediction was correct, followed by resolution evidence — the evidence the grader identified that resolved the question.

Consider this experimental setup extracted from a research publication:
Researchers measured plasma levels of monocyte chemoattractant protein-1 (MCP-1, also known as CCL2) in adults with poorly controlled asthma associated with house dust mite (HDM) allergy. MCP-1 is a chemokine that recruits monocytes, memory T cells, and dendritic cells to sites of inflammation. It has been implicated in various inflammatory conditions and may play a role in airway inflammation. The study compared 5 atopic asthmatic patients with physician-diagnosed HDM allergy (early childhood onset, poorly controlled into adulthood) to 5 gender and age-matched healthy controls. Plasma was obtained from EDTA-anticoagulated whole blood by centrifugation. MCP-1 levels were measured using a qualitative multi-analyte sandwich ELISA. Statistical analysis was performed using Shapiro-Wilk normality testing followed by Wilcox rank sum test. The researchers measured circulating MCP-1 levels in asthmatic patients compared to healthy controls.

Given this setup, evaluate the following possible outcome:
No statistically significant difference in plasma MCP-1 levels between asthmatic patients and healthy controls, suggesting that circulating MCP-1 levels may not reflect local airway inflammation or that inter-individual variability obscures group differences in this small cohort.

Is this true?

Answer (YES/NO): YES